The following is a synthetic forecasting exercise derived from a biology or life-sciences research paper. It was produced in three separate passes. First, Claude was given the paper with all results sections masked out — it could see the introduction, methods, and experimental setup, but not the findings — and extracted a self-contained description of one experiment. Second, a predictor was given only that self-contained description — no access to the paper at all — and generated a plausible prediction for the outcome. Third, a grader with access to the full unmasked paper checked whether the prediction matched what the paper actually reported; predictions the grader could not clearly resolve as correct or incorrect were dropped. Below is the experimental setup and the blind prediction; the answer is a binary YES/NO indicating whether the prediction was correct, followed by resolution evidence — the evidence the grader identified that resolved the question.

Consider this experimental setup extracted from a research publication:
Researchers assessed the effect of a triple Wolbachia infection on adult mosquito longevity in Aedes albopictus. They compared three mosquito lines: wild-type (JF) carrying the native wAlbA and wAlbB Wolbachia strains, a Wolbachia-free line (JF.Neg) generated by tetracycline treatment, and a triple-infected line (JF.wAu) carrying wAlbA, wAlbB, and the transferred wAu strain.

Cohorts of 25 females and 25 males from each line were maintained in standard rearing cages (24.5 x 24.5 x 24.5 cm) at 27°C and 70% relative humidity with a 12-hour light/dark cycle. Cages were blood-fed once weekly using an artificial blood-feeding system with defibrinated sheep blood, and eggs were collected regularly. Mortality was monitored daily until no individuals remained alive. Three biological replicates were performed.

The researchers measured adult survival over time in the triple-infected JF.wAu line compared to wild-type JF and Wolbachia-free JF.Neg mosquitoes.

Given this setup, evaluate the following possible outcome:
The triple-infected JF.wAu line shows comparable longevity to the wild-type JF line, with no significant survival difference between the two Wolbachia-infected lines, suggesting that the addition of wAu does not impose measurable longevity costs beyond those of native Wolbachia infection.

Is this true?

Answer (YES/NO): NO